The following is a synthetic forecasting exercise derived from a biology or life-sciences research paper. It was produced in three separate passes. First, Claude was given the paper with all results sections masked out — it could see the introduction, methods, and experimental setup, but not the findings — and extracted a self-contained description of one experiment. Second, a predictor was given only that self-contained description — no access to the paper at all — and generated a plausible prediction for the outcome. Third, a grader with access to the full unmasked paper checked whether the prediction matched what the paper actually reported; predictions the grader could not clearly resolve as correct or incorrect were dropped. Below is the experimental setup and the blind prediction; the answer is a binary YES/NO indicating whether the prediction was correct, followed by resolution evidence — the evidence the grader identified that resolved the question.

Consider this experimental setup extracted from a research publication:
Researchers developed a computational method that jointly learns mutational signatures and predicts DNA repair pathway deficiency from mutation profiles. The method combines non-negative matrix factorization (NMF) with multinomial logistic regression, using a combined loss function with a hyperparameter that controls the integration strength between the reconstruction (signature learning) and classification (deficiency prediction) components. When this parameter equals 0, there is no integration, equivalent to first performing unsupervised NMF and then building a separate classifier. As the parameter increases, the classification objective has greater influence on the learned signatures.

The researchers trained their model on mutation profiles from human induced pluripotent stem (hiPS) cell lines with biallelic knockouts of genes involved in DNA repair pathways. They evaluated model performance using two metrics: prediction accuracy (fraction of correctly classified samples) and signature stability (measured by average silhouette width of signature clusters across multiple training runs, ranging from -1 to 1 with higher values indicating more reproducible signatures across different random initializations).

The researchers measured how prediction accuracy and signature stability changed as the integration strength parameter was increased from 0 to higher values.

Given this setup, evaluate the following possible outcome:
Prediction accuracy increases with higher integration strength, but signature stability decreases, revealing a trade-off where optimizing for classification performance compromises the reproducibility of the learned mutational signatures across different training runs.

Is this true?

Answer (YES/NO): NO